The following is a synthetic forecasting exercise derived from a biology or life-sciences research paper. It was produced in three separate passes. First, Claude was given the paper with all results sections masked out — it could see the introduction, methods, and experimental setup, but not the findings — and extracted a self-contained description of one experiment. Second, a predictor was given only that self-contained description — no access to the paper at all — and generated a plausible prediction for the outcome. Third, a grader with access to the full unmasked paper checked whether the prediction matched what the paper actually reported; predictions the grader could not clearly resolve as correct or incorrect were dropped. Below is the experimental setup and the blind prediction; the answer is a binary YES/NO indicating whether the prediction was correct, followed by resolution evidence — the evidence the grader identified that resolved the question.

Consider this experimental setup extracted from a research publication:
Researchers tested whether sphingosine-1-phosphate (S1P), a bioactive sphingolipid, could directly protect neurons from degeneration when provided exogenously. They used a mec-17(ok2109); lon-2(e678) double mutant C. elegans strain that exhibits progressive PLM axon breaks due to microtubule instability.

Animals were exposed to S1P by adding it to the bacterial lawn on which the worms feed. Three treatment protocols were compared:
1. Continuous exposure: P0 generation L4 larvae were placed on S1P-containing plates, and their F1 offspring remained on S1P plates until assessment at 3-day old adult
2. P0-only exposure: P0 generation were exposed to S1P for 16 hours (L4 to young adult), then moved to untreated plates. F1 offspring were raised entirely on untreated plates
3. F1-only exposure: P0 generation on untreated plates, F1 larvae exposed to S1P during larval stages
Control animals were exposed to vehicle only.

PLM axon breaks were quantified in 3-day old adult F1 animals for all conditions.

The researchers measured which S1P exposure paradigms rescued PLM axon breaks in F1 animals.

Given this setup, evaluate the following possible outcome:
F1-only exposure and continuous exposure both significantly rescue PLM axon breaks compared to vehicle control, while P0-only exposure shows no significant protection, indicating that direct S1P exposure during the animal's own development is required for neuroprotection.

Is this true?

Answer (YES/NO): NO